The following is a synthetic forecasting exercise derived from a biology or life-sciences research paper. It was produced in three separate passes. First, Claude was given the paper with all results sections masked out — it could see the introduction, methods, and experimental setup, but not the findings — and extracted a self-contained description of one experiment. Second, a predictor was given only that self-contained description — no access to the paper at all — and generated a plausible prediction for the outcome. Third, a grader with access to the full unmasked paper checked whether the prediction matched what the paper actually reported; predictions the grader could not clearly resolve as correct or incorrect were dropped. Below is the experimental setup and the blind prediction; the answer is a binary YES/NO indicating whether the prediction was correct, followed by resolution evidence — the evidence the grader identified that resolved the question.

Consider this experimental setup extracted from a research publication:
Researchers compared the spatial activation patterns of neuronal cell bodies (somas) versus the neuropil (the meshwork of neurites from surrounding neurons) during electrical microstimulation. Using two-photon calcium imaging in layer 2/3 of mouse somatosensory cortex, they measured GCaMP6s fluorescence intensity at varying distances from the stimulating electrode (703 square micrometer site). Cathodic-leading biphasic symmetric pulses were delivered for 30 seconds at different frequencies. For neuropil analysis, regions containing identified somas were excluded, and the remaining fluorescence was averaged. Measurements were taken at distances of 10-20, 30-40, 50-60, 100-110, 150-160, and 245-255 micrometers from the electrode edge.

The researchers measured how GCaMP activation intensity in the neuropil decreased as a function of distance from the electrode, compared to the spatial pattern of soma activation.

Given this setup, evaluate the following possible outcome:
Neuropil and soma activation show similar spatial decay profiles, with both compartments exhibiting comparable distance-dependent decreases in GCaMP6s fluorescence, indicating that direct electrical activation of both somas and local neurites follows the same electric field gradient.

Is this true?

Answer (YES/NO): NO